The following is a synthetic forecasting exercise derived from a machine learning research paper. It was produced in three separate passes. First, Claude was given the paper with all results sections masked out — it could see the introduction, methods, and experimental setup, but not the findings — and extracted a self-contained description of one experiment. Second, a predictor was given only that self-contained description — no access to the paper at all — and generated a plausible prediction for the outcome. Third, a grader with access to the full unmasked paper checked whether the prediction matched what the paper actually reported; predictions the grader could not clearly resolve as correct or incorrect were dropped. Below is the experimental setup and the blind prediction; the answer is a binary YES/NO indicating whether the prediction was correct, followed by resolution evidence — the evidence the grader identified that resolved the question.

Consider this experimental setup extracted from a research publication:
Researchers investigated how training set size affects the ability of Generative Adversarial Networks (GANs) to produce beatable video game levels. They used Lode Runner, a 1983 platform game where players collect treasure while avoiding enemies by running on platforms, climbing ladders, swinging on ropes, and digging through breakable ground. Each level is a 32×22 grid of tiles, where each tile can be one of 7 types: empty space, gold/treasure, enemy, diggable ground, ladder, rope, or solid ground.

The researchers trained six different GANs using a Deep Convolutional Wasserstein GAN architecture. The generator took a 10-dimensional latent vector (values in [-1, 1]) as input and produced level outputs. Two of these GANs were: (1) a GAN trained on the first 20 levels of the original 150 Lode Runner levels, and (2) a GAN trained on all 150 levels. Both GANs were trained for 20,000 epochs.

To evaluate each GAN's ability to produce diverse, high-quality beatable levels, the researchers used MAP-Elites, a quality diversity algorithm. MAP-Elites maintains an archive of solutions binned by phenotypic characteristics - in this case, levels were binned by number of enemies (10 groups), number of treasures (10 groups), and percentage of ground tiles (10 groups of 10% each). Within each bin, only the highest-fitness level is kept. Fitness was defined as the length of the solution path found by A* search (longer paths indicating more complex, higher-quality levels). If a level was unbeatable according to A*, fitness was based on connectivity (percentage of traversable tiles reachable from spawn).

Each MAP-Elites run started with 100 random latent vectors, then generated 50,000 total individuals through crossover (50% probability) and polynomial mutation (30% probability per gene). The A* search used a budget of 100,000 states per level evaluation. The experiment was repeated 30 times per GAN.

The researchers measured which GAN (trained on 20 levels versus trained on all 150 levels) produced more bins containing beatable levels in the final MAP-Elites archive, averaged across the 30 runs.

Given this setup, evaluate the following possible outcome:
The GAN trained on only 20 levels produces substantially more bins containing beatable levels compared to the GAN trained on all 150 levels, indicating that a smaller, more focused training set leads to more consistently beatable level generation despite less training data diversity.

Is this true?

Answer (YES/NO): YES